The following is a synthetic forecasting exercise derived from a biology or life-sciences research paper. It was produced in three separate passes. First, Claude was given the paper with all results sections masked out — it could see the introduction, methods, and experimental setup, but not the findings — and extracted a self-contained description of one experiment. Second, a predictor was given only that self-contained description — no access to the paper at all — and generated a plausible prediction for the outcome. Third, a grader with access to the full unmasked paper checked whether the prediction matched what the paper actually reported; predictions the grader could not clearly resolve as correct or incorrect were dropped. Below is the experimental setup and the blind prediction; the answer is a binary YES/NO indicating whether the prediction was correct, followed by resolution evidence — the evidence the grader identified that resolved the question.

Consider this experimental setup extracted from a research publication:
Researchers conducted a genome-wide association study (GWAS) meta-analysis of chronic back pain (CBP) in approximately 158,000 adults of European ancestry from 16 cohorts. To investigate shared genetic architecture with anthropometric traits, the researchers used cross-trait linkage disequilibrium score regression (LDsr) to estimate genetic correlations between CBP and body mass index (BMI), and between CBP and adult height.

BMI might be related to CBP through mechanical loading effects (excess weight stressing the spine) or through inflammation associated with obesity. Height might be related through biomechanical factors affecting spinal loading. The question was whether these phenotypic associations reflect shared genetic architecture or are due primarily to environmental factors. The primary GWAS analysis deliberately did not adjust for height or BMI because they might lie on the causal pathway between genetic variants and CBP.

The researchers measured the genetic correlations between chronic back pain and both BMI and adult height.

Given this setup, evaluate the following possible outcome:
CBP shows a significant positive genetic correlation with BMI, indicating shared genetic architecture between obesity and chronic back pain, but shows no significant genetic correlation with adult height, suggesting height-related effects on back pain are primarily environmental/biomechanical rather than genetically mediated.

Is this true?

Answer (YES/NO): YES